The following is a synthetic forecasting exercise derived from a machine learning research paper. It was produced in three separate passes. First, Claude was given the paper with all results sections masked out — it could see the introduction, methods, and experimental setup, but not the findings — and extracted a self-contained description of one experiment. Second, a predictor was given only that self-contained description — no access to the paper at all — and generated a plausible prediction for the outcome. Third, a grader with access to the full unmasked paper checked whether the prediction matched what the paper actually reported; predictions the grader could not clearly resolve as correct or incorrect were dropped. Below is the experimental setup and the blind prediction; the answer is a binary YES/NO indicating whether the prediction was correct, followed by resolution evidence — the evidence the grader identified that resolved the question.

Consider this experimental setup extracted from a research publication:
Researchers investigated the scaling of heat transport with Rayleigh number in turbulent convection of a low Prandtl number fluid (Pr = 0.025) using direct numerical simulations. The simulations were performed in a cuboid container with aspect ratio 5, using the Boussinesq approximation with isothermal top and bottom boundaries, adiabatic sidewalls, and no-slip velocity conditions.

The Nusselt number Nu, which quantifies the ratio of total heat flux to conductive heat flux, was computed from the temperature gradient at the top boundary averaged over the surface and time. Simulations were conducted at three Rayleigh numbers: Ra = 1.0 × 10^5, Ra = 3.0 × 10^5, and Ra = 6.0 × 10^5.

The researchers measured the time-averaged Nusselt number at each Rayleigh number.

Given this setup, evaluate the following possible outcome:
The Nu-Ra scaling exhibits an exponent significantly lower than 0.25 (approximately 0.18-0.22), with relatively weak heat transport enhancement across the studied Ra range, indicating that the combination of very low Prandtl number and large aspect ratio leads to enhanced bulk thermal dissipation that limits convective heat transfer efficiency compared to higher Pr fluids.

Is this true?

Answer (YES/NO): NO